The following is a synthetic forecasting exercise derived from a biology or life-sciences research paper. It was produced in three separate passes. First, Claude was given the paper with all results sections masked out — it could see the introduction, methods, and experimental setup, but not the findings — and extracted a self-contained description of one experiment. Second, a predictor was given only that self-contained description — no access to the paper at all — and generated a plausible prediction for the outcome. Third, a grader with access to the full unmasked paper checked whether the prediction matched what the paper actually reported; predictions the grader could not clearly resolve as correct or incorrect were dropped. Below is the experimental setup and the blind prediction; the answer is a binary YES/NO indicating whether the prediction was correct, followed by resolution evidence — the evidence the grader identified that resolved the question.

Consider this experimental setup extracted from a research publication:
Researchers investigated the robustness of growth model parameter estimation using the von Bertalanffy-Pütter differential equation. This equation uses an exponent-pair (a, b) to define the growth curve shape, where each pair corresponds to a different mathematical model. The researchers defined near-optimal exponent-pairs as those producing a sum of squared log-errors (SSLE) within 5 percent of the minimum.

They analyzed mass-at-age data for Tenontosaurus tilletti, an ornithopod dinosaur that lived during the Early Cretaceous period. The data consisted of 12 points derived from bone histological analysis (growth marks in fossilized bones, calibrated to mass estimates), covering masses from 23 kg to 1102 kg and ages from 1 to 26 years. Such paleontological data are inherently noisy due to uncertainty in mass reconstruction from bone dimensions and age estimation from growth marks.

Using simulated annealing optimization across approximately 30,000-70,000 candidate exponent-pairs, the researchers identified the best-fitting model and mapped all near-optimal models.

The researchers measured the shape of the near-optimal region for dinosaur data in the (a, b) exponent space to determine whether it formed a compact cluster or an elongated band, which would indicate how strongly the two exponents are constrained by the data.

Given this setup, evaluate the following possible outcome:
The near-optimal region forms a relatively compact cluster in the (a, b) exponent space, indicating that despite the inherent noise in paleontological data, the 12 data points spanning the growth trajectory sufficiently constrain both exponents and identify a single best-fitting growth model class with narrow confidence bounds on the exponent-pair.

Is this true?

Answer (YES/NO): NO